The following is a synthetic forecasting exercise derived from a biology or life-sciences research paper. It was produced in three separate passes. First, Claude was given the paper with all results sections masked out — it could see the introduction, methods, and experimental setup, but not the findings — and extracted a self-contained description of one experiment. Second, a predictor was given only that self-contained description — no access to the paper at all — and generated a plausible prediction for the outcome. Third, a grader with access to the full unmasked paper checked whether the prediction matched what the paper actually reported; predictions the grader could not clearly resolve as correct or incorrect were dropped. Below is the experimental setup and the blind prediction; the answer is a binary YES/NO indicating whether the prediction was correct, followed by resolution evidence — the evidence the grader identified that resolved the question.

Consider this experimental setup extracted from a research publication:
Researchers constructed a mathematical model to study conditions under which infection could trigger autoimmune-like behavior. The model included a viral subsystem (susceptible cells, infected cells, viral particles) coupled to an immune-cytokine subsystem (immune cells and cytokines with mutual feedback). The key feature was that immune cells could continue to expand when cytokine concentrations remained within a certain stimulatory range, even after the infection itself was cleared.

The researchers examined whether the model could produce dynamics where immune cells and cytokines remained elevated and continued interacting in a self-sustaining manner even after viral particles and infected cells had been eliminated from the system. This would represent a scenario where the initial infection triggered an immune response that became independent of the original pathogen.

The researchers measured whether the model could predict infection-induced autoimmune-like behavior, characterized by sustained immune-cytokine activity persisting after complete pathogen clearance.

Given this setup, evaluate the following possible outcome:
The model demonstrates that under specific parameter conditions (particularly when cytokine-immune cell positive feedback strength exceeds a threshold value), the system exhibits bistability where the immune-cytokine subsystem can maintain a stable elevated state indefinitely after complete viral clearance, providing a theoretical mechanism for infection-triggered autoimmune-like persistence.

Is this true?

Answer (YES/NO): NO